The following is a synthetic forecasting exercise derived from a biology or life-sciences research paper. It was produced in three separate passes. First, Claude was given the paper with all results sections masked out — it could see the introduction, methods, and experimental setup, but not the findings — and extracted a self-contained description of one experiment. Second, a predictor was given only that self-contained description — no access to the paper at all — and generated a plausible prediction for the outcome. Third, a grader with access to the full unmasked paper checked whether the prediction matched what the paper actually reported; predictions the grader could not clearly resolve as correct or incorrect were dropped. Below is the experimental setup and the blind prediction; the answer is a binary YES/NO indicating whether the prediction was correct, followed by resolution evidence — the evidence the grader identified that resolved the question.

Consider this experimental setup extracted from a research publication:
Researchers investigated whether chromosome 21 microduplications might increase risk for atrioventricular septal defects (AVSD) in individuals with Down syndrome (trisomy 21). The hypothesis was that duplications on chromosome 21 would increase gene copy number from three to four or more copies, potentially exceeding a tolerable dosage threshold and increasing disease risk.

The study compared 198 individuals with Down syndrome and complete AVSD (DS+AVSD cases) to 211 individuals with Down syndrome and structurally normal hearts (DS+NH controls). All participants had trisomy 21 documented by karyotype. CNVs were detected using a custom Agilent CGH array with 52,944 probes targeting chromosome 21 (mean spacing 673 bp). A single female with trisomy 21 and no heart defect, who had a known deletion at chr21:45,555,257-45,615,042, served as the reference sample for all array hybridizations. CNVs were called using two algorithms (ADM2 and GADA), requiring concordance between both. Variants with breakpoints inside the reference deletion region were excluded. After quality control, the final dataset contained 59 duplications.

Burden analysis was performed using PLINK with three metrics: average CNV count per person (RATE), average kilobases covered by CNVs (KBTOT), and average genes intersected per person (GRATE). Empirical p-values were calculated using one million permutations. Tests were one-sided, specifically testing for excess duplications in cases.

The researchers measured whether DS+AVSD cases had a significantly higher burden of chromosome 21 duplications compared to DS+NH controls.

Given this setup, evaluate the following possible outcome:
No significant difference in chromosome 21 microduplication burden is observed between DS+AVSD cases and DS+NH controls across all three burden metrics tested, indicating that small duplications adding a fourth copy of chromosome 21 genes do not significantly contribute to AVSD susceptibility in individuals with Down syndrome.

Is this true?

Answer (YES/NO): NO